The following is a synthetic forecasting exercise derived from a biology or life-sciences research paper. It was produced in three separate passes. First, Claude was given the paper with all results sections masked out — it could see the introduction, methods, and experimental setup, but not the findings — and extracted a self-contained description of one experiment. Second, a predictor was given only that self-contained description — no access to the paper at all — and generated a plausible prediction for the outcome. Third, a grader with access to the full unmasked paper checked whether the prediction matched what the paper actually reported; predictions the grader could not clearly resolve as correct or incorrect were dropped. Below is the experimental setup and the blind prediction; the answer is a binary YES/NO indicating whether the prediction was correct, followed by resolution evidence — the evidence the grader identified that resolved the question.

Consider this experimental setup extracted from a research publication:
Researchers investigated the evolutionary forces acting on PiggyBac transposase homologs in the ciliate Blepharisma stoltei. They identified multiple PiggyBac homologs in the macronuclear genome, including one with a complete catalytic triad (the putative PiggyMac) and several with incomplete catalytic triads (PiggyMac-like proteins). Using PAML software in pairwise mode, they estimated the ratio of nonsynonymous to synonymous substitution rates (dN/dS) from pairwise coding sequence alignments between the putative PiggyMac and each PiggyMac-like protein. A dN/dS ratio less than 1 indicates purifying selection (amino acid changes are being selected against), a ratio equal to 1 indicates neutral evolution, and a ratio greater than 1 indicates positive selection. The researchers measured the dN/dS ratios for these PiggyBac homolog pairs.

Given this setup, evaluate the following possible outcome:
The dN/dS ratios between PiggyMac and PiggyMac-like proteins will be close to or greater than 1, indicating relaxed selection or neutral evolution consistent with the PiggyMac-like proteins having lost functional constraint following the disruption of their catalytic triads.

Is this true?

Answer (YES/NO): NO